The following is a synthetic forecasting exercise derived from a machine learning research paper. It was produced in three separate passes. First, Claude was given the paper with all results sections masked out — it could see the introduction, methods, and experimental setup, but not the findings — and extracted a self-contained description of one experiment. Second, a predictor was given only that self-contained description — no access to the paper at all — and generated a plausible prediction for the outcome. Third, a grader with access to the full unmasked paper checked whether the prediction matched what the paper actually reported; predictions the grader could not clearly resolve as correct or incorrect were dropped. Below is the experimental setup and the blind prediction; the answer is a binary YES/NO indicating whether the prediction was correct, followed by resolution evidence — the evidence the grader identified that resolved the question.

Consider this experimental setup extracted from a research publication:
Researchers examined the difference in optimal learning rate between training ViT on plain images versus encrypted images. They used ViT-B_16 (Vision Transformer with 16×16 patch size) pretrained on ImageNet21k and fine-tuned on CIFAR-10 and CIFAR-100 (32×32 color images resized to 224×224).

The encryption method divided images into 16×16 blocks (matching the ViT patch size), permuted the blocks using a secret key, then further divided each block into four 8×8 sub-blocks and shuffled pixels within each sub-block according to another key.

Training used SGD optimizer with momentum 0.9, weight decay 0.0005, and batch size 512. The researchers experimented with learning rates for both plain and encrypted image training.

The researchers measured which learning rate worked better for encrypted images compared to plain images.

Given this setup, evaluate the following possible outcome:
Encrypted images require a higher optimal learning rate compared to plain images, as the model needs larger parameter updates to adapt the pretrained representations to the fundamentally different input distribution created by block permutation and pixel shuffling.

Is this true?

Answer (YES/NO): YES